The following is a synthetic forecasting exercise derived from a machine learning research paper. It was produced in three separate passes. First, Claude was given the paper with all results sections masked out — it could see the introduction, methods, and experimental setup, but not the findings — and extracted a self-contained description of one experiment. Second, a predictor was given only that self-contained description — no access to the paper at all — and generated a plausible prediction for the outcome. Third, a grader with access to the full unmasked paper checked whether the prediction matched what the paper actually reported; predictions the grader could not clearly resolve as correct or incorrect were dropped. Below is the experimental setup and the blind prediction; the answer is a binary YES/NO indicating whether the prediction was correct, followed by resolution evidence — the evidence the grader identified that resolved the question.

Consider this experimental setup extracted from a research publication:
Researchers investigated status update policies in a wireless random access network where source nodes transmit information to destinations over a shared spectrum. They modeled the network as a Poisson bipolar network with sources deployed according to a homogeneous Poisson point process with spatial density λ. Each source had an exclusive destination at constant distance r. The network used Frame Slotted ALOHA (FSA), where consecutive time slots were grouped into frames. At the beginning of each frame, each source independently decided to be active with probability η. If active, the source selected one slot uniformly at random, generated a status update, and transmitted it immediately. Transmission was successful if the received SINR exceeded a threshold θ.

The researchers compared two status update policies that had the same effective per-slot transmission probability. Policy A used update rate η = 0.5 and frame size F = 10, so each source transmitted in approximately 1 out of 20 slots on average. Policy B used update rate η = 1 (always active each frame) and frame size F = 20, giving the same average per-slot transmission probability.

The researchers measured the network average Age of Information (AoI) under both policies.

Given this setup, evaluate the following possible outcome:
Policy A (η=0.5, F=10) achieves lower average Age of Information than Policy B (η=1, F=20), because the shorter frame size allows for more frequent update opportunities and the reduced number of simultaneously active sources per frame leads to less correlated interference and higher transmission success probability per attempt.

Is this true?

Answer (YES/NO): NO